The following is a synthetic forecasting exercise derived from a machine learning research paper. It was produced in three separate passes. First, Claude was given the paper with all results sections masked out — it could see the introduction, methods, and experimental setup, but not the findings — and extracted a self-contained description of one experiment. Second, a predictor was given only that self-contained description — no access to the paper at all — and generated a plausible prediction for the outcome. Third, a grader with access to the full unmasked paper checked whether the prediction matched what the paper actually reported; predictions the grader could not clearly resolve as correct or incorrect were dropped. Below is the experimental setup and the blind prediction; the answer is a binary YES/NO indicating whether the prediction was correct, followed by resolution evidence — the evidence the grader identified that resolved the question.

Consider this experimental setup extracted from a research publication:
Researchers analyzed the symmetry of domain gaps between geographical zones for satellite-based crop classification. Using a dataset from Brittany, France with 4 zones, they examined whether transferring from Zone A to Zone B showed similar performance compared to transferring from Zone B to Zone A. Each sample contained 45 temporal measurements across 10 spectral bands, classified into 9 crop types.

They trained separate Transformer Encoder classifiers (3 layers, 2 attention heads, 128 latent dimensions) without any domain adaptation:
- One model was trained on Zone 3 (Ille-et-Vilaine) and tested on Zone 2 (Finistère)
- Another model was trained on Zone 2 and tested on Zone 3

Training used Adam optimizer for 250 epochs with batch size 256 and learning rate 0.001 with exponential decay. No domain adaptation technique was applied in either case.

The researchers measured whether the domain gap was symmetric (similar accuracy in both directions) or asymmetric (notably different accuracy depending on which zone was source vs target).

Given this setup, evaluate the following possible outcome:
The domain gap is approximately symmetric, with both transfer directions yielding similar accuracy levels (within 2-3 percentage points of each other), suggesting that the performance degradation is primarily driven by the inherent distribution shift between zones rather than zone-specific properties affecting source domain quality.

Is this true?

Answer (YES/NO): NO